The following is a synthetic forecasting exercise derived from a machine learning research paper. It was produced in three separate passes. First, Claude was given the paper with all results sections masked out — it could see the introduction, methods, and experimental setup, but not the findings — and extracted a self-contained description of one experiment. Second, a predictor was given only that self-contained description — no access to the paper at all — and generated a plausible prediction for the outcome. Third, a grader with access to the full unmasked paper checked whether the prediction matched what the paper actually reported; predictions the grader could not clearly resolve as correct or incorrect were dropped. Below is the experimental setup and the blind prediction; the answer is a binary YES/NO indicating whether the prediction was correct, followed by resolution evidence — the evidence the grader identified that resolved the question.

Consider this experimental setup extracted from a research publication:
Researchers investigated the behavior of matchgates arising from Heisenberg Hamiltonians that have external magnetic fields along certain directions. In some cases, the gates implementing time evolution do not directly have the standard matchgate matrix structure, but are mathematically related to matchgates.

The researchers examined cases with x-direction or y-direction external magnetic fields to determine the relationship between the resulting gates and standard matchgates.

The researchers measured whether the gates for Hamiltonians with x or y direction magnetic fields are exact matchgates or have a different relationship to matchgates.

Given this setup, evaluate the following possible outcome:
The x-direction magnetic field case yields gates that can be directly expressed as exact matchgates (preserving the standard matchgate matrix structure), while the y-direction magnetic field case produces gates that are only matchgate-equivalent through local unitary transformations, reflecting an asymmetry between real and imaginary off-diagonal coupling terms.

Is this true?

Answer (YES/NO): NO